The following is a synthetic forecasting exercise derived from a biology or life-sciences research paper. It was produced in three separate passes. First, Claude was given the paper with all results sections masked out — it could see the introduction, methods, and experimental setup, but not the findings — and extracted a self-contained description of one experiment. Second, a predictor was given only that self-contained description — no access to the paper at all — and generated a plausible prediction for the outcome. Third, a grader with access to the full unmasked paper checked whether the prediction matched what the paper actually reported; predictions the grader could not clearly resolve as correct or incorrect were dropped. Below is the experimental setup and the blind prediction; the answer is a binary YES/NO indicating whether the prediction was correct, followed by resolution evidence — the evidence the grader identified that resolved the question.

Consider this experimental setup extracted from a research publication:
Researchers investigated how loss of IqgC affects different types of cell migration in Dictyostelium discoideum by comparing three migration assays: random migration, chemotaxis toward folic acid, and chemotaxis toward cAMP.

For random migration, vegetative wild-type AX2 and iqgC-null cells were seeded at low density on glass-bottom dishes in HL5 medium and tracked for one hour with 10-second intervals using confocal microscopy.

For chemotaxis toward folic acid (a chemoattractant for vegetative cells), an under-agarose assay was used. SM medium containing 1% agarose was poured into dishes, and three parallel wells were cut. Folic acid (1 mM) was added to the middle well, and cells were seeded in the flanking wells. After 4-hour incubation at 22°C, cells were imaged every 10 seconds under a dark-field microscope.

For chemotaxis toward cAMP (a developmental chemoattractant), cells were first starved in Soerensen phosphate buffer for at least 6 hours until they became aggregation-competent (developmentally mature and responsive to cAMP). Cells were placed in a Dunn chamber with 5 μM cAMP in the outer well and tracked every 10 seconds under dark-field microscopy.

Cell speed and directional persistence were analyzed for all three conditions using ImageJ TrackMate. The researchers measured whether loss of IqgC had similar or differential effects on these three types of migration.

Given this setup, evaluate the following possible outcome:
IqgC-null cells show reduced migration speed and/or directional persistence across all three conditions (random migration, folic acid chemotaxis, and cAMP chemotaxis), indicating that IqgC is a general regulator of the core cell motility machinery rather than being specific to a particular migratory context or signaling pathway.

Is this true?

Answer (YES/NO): NO